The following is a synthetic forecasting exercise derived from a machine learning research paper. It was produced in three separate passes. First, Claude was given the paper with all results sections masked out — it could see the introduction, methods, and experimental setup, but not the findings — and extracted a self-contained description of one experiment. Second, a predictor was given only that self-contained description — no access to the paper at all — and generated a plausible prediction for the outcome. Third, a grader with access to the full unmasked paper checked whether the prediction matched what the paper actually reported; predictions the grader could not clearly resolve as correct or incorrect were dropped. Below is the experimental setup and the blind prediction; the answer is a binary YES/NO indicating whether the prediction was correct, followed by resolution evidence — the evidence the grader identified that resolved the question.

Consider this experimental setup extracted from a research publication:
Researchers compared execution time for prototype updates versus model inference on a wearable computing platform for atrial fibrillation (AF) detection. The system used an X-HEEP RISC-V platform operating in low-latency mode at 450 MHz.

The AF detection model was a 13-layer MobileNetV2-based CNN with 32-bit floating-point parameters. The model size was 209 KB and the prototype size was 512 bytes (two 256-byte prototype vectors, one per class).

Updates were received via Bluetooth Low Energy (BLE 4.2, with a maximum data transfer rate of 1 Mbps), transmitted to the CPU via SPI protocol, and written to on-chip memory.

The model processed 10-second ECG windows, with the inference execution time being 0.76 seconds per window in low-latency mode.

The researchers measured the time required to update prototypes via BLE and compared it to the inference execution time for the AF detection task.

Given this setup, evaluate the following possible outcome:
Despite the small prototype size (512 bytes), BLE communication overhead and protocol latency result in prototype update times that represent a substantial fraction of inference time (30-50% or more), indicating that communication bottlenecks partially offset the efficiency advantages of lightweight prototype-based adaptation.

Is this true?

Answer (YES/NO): NO